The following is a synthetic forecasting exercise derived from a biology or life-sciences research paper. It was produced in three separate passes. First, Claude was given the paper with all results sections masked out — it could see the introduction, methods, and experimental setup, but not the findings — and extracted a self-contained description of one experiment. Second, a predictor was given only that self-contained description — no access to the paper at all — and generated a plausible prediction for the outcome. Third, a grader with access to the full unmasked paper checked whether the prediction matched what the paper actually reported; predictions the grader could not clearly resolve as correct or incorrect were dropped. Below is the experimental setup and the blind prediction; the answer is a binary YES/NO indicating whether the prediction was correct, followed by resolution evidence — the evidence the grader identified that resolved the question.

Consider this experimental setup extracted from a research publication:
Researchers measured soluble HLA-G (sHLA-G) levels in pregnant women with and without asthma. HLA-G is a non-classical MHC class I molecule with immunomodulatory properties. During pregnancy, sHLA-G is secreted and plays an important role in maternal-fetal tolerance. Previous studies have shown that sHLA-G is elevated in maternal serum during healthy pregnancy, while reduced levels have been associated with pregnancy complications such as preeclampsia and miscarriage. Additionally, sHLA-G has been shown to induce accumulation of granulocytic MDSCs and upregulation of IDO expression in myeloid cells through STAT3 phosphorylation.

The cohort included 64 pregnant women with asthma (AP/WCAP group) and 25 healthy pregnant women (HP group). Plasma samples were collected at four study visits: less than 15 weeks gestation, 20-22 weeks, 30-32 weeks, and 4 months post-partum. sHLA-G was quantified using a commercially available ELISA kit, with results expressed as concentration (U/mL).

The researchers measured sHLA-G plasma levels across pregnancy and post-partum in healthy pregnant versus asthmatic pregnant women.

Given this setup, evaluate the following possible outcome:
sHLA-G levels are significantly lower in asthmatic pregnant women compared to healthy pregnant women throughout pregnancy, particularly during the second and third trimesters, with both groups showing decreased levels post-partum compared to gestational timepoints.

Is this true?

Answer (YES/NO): NO